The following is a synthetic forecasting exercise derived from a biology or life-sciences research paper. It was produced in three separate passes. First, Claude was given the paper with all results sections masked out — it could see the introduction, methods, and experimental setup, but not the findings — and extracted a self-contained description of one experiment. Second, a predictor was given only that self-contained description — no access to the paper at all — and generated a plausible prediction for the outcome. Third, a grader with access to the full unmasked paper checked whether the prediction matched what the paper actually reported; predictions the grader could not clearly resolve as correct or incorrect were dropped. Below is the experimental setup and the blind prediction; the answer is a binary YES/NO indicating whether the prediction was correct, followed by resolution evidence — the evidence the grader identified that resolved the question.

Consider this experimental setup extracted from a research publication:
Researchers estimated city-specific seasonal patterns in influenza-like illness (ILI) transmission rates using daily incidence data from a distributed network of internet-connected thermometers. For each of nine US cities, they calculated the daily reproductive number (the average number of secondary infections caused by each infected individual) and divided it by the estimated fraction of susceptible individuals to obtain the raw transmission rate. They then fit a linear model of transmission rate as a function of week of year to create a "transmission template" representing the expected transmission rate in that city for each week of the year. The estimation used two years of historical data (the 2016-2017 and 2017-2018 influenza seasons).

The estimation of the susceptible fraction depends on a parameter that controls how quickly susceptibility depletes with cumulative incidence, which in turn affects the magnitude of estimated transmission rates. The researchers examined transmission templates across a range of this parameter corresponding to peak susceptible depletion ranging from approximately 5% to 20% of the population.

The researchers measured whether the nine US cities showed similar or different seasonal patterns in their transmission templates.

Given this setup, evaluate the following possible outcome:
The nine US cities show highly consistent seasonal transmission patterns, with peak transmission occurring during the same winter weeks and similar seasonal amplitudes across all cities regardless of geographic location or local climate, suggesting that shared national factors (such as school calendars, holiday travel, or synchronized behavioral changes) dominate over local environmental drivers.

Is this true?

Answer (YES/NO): NO